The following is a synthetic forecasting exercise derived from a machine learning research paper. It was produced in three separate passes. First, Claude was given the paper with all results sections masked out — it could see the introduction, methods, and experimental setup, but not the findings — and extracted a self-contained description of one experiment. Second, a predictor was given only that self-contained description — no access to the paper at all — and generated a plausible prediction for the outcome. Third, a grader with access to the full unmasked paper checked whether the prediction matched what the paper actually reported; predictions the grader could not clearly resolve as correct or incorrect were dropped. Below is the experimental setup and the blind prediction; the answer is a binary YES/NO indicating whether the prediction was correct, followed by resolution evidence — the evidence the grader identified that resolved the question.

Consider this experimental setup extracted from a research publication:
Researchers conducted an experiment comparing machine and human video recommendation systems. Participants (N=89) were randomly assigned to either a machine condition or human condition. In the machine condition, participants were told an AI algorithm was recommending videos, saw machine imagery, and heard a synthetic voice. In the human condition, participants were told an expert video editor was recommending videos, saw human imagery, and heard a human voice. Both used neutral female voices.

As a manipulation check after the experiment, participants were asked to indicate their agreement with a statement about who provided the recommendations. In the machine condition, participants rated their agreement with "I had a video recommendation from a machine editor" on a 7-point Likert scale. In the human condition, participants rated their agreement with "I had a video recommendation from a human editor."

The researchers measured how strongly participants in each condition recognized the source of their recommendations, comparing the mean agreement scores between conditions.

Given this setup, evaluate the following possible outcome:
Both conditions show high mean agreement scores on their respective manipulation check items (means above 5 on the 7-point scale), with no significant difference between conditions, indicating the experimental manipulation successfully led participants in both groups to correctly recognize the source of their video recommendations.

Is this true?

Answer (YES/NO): NO